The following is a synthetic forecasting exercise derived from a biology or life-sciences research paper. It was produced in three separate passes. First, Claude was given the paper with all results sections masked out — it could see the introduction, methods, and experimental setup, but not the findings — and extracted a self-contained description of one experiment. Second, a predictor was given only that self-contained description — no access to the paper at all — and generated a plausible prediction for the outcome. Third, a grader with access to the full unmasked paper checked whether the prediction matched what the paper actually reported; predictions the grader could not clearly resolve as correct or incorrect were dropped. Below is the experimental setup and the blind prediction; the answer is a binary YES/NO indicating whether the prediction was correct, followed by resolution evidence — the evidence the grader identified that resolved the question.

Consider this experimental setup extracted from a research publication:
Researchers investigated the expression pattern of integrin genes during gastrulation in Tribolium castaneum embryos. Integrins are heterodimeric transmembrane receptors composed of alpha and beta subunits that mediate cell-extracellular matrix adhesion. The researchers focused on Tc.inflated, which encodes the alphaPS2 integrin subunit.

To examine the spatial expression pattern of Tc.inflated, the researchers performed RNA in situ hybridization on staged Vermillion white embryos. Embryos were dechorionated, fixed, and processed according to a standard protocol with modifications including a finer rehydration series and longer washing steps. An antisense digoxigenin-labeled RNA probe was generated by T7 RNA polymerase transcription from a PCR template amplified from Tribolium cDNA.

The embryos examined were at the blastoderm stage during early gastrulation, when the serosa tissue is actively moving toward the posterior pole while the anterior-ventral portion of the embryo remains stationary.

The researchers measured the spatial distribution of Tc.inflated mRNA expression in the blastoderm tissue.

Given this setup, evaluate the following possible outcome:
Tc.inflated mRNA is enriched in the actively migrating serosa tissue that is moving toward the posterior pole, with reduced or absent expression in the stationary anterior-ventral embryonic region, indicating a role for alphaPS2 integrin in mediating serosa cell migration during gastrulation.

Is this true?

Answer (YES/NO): NO